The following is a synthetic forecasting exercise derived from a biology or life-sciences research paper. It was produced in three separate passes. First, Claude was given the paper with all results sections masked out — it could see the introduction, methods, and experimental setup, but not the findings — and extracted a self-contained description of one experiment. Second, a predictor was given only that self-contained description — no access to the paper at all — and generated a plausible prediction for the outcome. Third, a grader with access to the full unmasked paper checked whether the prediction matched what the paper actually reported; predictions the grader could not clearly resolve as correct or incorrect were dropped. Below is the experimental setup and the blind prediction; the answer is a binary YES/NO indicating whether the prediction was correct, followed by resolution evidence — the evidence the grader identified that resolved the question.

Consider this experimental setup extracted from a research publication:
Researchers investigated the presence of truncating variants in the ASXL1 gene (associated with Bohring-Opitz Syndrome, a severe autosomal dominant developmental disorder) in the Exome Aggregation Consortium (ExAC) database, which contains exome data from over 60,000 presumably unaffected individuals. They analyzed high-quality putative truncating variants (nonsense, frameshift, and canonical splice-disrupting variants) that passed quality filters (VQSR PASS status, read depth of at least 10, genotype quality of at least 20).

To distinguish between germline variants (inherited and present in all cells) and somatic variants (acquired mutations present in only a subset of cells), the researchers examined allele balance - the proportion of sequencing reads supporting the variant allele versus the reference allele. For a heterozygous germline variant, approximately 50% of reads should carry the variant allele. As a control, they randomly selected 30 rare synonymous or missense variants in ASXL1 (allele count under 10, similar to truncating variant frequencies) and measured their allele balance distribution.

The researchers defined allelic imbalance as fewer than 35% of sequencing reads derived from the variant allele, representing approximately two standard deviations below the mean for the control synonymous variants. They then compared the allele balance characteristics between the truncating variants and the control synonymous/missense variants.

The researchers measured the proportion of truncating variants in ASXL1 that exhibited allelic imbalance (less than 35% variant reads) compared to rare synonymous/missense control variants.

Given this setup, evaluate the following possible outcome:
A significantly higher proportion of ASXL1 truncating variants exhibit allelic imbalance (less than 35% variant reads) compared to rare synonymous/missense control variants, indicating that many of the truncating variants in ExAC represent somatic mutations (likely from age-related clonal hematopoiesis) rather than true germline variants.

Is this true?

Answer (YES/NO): YES